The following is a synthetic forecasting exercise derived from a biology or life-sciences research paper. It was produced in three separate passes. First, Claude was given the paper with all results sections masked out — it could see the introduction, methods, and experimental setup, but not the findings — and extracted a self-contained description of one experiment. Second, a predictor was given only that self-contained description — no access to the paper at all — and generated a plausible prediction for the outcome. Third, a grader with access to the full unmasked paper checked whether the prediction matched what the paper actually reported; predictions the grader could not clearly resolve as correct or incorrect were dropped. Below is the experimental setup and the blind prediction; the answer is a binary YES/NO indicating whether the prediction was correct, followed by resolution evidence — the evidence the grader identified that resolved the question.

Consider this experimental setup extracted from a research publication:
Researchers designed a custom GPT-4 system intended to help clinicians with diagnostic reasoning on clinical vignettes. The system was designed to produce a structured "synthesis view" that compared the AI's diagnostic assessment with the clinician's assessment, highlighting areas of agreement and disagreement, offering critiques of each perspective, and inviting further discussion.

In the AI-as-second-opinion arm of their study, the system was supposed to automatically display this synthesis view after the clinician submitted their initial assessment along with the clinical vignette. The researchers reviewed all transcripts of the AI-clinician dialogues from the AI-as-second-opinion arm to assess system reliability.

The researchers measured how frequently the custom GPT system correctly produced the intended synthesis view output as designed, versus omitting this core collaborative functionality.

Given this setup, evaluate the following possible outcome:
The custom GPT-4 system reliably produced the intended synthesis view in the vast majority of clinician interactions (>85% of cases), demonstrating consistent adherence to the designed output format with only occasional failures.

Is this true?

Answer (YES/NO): YES